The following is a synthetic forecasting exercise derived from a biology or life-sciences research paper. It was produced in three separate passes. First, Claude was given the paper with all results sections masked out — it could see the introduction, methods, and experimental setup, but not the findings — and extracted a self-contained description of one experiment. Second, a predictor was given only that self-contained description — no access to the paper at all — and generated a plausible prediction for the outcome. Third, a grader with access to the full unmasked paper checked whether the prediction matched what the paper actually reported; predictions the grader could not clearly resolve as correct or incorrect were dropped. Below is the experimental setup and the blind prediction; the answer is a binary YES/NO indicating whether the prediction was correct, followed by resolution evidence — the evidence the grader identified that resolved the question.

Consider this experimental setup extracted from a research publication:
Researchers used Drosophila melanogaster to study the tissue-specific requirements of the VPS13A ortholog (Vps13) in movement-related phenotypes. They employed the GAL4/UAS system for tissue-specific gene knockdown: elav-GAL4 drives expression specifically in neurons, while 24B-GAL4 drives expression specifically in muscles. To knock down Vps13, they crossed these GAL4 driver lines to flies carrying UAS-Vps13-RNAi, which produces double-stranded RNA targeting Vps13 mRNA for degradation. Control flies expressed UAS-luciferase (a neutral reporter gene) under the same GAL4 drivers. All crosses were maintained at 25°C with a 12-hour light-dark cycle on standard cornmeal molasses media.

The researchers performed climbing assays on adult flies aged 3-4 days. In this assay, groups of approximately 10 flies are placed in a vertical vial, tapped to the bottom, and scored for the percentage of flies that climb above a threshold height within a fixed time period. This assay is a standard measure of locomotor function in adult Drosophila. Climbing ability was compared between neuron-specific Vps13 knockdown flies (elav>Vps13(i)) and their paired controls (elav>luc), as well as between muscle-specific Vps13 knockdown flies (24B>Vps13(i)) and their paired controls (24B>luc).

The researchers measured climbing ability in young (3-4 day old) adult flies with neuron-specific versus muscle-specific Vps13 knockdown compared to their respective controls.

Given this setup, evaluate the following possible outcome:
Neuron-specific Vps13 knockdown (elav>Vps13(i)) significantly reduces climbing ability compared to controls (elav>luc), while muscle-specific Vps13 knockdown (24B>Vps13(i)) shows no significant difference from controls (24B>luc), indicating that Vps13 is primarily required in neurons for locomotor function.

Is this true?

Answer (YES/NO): NO